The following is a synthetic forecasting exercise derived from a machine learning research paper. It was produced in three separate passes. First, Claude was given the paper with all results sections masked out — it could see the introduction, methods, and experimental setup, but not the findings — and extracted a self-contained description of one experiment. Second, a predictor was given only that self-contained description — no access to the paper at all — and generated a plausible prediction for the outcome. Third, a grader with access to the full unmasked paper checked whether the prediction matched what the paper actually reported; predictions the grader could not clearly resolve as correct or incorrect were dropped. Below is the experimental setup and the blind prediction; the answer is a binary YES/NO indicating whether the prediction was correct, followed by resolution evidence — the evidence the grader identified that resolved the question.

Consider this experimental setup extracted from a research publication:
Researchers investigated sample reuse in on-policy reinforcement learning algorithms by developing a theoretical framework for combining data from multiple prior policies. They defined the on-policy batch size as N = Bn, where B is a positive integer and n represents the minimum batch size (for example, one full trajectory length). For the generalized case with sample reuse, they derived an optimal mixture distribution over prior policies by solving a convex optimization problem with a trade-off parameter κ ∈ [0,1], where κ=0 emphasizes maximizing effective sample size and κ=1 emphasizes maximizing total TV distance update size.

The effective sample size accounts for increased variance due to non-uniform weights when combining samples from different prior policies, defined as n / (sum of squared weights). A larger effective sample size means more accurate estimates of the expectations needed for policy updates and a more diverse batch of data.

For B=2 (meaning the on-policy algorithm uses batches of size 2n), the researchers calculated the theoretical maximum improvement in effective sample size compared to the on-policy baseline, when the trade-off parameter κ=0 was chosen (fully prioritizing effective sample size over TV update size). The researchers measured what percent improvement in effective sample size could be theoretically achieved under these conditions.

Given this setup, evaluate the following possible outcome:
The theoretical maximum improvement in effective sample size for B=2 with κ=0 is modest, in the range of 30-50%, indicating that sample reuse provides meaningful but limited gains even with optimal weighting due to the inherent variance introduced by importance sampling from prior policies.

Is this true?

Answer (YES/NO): NO